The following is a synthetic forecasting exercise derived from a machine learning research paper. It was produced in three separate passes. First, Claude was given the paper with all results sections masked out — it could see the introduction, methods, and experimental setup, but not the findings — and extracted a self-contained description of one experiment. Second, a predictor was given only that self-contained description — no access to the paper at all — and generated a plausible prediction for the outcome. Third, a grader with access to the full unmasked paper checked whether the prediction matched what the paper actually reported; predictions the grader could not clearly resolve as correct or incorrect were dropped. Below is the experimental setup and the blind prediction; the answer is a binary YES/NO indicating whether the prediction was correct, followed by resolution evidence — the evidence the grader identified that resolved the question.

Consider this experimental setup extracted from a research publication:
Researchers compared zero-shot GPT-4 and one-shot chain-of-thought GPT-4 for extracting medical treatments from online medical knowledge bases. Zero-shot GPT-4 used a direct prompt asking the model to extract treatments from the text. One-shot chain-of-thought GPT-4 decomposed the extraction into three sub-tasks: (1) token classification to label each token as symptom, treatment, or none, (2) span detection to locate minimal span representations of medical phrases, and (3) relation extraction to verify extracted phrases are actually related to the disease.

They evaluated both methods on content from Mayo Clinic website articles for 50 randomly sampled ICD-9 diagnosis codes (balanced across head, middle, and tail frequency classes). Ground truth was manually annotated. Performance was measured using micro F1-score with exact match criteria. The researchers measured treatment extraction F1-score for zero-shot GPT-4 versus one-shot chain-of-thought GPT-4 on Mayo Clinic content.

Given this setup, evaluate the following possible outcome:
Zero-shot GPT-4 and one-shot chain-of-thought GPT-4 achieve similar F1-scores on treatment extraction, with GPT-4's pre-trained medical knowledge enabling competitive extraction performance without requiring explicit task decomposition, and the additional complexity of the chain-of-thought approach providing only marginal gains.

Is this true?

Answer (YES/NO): NO